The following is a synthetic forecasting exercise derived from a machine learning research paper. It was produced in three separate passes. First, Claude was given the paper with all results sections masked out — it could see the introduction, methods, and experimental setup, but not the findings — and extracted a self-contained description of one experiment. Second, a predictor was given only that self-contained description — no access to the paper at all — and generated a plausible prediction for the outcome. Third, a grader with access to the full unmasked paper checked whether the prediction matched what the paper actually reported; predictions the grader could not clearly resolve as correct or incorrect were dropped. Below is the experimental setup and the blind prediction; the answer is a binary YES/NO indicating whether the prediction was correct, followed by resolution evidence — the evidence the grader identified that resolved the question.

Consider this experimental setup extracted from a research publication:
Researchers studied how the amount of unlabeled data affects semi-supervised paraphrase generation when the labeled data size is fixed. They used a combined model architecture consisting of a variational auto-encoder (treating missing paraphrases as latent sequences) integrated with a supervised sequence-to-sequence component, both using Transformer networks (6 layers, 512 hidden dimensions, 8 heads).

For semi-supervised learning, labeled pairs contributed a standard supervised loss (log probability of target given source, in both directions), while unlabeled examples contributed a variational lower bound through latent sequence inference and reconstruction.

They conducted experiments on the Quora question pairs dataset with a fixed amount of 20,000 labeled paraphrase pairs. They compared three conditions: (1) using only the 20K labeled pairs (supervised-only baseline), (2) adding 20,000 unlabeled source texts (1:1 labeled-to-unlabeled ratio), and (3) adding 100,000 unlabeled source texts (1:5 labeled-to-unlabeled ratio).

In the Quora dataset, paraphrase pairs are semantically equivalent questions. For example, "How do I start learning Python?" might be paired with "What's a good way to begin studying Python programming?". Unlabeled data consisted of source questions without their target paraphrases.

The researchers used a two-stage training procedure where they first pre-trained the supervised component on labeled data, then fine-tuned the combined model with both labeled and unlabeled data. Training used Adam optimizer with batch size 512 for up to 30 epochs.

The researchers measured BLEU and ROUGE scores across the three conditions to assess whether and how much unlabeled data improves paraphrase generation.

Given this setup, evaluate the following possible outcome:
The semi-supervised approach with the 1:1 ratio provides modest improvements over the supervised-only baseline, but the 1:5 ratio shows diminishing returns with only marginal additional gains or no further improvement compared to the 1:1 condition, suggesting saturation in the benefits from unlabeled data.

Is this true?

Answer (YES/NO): NO